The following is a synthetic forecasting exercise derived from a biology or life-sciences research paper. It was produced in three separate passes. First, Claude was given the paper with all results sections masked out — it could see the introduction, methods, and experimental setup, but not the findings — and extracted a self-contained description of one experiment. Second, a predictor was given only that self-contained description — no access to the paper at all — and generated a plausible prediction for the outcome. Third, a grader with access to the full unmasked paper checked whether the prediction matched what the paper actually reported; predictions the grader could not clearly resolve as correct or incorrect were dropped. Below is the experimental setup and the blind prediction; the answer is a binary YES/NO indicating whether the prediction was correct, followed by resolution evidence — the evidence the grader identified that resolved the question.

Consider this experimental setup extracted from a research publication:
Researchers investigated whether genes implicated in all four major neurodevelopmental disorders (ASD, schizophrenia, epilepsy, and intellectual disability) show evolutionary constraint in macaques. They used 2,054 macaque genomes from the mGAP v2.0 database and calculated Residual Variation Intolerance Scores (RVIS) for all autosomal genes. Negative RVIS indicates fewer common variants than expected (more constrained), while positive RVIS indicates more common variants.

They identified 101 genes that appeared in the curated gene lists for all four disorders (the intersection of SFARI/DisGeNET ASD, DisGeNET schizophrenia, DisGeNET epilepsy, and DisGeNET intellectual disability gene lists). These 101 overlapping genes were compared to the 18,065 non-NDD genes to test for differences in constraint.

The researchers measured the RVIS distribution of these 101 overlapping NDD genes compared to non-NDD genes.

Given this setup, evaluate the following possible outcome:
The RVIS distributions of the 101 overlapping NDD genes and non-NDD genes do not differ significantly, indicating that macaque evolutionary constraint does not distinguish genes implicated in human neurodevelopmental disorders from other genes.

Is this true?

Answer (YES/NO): NO